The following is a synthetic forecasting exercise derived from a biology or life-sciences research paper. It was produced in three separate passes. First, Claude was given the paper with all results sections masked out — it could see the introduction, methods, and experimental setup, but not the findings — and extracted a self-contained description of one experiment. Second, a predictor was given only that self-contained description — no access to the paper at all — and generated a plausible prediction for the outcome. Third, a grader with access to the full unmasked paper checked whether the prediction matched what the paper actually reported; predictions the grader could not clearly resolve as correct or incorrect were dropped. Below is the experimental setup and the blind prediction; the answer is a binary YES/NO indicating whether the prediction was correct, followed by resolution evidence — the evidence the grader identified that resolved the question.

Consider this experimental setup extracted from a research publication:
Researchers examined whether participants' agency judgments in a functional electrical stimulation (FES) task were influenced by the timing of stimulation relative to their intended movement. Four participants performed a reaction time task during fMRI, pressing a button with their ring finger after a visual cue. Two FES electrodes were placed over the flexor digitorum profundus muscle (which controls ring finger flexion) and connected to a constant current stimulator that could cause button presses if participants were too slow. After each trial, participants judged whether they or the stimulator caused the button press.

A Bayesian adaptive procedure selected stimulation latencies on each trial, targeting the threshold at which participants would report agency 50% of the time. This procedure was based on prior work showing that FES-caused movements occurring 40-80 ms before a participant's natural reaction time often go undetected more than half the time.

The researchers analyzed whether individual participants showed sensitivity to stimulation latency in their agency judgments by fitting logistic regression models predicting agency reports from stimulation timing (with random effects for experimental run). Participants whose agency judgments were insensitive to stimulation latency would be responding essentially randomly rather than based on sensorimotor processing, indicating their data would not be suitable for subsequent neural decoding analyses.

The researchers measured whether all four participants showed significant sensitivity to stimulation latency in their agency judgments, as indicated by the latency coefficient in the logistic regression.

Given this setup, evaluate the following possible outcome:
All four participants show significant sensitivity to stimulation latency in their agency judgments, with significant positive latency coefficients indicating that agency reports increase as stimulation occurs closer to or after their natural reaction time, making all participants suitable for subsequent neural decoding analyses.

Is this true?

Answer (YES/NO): NO